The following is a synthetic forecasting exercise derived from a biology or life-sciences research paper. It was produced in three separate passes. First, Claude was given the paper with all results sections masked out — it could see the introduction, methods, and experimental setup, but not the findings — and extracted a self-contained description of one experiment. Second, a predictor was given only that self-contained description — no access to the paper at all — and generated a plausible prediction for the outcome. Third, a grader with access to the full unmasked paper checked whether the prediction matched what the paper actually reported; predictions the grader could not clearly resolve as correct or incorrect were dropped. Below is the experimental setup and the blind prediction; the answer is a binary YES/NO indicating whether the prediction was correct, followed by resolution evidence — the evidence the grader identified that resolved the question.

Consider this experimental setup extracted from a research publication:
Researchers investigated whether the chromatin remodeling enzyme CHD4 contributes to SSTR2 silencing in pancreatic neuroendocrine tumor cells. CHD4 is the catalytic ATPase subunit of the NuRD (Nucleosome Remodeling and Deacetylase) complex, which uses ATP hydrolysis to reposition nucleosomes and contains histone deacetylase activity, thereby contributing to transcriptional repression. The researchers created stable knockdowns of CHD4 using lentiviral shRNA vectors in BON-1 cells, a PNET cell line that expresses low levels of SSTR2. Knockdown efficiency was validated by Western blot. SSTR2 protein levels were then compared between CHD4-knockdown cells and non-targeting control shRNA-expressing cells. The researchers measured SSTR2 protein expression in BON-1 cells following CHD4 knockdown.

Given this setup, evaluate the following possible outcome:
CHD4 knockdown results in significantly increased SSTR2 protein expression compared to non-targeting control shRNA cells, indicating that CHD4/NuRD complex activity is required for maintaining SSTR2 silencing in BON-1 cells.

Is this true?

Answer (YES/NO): YES